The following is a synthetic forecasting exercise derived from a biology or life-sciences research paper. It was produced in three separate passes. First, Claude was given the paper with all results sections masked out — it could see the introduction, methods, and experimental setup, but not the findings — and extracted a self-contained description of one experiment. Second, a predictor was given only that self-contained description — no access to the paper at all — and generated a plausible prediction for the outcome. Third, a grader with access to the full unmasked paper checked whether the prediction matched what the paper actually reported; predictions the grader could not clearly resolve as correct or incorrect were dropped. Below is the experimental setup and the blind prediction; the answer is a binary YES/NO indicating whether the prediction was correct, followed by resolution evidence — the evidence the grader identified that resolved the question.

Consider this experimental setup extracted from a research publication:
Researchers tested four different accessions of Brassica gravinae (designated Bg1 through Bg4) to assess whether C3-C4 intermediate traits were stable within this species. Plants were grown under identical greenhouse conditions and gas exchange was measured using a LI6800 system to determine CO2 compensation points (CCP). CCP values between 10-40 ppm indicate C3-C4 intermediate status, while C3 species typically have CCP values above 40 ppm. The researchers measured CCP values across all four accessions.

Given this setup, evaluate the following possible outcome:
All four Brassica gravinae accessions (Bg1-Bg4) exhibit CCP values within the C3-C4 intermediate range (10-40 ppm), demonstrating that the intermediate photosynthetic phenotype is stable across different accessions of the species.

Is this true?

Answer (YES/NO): YES